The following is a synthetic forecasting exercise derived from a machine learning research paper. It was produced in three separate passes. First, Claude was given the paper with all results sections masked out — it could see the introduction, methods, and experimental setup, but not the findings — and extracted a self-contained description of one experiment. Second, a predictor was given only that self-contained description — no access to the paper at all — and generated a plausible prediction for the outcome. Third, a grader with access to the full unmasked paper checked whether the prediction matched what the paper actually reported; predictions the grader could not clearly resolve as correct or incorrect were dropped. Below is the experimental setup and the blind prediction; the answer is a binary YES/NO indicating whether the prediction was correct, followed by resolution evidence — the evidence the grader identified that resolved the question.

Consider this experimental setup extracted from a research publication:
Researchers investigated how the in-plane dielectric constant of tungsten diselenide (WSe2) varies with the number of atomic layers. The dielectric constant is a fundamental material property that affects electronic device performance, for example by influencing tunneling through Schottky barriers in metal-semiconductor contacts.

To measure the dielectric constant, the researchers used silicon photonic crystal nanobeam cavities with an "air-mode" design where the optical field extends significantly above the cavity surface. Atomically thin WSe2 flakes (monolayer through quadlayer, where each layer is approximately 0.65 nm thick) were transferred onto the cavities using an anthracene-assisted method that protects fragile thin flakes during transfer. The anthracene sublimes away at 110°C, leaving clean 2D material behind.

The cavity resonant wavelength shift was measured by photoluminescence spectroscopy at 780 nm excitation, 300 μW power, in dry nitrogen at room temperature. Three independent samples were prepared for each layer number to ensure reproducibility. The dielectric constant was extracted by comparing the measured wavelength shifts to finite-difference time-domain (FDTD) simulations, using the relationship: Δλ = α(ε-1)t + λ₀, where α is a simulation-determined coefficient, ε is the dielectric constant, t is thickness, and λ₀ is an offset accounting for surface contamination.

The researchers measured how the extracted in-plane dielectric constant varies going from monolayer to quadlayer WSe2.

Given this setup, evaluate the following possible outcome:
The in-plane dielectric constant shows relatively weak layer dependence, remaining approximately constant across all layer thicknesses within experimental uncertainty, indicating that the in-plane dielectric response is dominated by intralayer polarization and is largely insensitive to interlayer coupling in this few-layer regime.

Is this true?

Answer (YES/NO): YES